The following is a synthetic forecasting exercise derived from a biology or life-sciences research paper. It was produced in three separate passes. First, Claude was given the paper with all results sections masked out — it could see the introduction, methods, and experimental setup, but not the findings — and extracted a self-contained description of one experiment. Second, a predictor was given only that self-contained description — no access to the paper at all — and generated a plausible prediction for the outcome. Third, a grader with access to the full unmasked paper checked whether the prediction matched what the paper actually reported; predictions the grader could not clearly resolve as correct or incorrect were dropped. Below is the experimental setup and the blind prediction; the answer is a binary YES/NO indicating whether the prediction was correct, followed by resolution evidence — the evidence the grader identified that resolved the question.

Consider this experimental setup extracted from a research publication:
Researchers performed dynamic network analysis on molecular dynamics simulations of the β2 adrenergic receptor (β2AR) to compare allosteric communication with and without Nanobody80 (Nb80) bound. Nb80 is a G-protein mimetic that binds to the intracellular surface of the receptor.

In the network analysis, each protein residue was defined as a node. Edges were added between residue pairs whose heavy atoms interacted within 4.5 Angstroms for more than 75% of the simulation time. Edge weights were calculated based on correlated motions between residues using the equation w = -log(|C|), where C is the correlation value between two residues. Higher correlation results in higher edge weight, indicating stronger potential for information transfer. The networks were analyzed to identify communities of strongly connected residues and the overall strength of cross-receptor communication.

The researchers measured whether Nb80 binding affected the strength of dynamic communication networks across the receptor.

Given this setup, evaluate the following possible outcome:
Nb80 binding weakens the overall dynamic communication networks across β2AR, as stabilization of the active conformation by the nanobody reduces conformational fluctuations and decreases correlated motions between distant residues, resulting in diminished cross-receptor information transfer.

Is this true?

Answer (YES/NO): NO